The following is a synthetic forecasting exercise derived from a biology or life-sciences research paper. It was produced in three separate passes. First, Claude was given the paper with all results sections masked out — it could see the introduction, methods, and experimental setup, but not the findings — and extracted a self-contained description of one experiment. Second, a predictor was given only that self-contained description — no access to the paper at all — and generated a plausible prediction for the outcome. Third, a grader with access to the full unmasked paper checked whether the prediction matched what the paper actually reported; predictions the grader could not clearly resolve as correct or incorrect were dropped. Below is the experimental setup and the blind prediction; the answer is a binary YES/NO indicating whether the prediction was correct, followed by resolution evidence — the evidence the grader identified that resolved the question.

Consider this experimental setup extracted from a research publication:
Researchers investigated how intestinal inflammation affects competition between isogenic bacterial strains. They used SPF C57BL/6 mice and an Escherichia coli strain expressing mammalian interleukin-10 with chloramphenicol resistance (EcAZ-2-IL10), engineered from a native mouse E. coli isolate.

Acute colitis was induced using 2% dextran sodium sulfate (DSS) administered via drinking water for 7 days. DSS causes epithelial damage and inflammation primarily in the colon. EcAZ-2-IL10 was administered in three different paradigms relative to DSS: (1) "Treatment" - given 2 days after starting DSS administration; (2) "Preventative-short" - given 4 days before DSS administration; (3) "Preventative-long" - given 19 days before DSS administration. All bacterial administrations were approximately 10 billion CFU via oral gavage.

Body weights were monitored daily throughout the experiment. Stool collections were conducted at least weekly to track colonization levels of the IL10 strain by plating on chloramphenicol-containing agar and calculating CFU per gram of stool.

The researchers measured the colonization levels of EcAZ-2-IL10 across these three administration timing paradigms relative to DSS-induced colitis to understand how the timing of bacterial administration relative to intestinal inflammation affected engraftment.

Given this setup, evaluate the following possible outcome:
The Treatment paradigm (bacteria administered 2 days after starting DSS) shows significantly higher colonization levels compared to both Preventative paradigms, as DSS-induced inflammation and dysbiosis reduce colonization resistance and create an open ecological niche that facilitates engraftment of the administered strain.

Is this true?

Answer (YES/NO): YES